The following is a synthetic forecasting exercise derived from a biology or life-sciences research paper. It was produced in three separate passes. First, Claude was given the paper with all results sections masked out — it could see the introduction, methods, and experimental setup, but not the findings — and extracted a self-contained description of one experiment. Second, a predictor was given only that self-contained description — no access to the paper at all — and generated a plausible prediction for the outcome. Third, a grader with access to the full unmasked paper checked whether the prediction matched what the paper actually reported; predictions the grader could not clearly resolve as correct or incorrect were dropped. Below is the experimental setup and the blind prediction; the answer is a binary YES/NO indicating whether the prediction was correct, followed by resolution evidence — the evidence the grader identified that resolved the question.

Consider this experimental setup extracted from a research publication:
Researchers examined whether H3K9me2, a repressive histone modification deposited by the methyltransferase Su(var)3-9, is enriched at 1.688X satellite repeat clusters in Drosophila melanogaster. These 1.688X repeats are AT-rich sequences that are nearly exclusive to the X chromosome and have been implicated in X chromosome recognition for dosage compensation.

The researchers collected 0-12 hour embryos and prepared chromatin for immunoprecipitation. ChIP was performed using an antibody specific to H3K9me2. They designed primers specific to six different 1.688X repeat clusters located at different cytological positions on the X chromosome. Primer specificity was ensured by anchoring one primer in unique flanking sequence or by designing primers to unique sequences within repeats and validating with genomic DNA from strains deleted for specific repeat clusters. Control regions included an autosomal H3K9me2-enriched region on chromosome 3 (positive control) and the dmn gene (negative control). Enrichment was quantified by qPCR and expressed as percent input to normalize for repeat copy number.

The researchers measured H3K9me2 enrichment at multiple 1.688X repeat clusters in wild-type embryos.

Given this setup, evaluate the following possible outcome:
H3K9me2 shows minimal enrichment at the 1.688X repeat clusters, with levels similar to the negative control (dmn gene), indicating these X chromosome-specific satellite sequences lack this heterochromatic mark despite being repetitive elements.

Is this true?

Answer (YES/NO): NO